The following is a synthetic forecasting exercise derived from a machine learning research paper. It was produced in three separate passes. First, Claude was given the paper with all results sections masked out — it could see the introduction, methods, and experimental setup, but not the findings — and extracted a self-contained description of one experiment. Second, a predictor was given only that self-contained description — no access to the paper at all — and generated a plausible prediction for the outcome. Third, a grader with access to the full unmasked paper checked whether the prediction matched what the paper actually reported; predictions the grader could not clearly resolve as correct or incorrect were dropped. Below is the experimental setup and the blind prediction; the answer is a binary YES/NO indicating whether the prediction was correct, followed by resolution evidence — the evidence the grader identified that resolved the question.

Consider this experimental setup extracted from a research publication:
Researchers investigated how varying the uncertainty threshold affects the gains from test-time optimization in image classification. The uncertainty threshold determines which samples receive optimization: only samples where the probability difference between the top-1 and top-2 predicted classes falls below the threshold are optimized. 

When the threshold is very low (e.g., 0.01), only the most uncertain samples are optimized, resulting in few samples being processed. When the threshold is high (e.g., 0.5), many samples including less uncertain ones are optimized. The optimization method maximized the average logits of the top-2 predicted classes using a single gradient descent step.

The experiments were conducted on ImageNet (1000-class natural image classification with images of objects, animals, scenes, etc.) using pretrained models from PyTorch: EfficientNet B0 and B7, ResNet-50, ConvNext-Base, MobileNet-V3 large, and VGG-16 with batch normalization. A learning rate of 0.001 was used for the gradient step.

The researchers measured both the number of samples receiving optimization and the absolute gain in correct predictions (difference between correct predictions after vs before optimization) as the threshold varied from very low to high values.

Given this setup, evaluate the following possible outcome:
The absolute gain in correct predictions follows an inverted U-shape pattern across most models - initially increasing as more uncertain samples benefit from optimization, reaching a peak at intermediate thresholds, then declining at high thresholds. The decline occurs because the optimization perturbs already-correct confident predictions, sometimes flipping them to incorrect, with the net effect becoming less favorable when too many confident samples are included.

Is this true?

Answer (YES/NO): NO